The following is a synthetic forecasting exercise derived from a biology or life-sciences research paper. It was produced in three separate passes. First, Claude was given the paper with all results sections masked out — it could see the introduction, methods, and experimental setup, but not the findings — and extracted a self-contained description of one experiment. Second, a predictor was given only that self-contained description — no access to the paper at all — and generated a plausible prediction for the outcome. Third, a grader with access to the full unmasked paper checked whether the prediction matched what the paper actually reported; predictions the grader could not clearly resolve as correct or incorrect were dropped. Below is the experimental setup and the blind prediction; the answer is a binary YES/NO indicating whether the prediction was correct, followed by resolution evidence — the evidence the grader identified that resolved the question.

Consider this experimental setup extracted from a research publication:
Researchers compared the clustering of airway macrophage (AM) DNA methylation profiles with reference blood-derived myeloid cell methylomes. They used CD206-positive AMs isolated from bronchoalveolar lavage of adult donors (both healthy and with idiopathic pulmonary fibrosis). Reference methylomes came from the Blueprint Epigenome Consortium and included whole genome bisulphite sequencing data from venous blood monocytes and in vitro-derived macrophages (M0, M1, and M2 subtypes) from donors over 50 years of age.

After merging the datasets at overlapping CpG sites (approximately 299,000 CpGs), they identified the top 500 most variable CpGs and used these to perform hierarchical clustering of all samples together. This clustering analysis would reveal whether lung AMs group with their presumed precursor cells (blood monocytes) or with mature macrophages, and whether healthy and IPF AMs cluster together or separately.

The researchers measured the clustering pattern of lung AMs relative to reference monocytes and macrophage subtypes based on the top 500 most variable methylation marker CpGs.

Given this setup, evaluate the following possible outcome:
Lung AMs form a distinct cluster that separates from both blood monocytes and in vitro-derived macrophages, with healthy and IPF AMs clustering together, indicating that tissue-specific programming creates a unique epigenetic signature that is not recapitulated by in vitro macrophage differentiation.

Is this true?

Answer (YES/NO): NO